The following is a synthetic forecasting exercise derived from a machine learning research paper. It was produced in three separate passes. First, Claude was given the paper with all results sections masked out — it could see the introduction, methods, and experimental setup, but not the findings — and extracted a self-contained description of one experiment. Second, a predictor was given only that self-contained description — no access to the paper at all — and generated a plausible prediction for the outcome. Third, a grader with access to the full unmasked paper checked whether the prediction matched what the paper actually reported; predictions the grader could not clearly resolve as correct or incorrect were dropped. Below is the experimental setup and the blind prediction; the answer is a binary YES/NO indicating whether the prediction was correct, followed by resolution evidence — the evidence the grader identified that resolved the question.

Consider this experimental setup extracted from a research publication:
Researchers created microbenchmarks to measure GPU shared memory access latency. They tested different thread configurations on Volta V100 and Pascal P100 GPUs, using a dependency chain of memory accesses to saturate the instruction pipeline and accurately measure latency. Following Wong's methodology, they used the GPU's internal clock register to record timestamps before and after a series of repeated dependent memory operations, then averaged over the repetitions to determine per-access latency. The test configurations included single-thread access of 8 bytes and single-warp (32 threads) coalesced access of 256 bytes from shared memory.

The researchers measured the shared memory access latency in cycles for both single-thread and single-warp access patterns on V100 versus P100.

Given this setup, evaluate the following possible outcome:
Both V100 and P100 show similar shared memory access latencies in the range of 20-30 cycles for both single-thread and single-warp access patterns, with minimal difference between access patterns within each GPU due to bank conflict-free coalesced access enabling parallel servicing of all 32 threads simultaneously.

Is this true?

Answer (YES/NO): NO